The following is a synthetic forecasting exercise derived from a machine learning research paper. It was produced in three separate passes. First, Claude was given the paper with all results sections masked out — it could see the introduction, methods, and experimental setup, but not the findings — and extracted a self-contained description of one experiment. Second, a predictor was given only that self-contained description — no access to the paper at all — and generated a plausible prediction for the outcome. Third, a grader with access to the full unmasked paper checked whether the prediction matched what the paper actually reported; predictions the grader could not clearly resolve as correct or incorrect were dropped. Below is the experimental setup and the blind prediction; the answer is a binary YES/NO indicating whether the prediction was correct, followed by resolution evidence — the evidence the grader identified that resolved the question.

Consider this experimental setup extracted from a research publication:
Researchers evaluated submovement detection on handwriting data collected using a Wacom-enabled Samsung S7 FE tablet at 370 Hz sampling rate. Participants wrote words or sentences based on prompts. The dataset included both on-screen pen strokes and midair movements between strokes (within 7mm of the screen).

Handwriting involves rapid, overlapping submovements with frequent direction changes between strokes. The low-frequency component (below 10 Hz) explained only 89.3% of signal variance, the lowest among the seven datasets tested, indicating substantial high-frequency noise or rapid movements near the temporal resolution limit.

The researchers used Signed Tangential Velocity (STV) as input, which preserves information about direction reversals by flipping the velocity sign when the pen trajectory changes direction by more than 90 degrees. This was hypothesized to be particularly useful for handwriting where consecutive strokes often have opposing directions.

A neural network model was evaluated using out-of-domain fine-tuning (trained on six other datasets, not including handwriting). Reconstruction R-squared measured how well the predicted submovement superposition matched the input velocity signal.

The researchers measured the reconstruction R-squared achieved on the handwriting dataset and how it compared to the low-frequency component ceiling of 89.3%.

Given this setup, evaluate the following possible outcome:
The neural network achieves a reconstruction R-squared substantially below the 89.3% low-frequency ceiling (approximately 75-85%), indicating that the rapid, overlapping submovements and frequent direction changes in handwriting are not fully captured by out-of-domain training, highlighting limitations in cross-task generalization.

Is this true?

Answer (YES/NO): NO